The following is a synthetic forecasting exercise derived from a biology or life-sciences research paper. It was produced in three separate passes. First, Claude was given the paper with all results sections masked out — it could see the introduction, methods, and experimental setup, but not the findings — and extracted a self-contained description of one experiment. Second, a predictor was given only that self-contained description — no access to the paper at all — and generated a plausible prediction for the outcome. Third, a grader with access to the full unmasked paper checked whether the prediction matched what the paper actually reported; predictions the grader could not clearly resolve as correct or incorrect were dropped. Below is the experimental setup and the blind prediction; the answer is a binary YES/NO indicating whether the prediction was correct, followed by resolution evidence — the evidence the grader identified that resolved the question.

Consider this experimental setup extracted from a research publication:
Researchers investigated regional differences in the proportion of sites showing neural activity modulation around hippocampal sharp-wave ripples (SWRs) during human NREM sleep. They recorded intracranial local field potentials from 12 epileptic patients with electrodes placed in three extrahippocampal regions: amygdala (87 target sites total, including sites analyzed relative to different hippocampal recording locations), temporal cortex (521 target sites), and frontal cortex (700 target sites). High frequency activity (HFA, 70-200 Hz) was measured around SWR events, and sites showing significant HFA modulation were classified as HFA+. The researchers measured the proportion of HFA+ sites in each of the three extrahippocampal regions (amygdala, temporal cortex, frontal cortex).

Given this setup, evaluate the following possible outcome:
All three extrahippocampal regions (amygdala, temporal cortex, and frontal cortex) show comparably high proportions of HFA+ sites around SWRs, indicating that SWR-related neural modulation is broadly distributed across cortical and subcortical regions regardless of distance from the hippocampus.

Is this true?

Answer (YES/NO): NO